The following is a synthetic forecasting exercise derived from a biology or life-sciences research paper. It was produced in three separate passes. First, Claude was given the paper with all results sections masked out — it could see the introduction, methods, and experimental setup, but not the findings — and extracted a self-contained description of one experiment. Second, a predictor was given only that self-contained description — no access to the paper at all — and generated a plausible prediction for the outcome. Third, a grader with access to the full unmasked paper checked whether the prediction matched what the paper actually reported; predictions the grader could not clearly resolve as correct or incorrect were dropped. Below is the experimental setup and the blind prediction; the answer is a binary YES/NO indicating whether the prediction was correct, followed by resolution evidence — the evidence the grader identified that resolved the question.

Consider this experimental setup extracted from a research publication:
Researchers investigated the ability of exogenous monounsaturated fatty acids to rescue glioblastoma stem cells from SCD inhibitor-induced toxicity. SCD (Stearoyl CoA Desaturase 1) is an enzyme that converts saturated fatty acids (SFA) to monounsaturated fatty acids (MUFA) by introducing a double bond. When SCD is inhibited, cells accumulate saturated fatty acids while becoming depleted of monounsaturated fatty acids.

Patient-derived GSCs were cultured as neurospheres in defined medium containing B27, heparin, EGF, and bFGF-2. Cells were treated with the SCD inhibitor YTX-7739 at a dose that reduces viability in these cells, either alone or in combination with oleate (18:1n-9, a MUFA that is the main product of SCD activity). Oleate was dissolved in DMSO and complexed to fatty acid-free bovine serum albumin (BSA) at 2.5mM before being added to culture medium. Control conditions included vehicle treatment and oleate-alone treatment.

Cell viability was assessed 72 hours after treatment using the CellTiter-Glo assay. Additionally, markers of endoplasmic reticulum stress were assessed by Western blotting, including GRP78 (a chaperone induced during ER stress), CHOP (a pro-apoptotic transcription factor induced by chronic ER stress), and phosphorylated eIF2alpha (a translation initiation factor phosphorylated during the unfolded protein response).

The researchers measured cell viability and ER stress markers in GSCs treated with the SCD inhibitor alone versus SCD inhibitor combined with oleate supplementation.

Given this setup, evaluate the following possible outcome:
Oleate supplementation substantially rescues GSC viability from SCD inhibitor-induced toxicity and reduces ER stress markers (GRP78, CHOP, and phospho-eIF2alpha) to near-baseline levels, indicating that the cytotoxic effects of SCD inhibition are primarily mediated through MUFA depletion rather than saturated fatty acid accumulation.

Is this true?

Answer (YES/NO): NO